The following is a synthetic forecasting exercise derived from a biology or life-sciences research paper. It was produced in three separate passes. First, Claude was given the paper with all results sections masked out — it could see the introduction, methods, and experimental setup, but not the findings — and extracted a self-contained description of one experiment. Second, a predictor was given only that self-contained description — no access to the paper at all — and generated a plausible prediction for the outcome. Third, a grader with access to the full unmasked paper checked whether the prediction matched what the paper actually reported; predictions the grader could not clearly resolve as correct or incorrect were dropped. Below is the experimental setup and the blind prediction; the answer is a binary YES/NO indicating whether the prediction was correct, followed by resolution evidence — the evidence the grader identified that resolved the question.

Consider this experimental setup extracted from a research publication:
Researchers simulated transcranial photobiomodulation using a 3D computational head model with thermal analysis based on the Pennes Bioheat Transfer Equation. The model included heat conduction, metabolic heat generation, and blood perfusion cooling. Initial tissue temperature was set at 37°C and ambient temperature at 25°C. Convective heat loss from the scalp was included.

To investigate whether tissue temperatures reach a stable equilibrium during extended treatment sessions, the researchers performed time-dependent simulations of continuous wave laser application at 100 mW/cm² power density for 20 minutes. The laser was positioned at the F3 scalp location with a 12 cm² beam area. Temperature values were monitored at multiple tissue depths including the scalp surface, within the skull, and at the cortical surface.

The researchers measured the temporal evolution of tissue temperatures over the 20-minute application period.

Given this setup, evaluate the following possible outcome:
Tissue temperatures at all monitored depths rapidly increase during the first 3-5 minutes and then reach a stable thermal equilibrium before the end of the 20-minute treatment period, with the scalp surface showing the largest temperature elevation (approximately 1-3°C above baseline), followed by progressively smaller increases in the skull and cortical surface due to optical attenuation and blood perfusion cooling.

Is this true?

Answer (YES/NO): NO